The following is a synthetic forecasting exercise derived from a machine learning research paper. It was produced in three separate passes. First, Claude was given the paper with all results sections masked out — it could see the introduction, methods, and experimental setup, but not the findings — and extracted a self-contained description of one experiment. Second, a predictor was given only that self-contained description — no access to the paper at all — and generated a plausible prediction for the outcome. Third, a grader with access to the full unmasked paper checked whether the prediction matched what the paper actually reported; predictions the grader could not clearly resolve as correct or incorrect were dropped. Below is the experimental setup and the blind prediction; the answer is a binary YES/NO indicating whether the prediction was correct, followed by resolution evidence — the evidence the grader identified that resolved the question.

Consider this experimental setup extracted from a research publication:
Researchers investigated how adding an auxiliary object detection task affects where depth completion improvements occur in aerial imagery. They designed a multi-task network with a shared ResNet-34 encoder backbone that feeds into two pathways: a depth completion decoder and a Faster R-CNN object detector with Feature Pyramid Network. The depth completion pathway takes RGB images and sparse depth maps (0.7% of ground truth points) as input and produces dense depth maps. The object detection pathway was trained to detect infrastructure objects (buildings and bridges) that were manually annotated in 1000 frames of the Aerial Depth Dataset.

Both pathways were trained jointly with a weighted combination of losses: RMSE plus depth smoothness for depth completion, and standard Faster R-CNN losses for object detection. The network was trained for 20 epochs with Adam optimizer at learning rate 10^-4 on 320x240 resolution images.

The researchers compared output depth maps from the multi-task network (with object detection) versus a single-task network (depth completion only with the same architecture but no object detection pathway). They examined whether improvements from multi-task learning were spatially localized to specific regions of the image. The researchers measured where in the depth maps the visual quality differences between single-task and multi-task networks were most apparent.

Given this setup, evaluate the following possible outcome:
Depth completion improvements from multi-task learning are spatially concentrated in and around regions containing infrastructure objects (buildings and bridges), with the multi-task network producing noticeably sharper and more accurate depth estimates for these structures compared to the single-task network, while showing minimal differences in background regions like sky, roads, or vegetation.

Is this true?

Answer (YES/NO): YES